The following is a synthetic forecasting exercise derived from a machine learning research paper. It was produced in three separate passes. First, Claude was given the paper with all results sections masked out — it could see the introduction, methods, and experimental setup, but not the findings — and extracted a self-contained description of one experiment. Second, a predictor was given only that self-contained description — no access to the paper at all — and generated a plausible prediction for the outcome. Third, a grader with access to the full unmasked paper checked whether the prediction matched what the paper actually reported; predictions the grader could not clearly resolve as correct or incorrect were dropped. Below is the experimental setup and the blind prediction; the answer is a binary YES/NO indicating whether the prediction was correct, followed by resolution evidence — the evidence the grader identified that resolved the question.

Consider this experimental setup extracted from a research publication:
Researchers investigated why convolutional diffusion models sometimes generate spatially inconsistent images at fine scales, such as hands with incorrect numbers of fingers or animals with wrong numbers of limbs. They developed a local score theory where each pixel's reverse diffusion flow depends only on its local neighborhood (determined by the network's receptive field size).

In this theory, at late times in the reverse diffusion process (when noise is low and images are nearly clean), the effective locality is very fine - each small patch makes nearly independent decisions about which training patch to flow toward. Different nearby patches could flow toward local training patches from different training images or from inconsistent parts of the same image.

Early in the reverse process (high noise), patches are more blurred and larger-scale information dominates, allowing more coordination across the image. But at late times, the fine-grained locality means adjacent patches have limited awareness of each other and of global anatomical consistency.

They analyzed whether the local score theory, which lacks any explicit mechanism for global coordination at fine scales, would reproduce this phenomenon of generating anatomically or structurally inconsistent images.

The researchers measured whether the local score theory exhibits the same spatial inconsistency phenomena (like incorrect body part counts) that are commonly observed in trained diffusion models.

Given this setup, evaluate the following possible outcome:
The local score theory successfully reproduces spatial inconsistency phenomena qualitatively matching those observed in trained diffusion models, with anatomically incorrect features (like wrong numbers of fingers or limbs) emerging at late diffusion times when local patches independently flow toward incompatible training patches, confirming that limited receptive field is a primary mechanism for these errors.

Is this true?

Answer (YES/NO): YES